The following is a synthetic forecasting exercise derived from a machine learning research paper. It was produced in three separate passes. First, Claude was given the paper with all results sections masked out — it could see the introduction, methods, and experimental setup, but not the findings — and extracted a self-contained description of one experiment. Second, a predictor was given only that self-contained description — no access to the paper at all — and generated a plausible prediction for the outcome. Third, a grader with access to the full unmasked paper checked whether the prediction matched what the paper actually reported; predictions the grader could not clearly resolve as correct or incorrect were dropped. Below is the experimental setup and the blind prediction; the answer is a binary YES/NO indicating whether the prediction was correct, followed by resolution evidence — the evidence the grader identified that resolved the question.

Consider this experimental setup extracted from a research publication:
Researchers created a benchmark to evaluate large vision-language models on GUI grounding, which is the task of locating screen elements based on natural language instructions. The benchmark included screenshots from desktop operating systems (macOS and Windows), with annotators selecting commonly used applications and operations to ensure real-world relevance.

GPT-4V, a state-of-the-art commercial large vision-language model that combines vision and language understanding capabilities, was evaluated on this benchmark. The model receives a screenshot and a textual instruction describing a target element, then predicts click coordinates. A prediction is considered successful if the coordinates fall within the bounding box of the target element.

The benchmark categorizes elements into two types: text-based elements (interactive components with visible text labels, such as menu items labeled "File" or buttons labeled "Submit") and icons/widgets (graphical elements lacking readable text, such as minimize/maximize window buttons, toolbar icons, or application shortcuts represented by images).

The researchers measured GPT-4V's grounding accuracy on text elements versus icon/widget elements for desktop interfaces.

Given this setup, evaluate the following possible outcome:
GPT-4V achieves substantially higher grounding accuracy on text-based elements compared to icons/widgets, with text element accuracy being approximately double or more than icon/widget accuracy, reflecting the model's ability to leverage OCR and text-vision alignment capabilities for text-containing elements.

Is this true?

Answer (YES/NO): NO